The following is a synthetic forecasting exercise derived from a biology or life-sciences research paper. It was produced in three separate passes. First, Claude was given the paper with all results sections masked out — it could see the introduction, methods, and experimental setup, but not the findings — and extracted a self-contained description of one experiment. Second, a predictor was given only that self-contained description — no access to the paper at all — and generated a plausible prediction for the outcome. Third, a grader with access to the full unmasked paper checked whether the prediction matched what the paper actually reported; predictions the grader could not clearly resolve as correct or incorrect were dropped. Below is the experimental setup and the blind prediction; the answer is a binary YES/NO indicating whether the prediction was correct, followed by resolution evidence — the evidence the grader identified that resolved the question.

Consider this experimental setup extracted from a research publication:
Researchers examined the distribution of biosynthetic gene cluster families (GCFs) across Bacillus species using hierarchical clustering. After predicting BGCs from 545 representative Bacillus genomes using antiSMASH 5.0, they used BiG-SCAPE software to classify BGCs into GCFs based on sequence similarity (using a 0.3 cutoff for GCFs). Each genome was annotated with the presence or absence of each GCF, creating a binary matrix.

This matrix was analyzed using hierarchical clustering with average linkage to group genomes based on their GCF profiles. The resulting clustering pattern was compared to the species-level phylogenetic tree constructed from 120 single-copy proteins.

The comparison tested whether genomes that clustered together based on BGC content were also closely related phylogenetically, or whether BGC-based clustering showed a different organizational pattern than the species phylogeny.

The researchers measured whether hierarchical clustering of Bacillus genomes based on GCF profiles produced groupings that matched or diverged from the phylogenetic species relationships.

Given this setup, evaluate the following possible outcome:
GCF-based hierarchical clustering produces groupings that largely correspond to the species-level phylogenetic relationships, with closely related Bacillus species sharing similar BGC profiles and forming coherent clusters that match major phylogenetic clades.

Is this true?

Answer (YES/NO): YES